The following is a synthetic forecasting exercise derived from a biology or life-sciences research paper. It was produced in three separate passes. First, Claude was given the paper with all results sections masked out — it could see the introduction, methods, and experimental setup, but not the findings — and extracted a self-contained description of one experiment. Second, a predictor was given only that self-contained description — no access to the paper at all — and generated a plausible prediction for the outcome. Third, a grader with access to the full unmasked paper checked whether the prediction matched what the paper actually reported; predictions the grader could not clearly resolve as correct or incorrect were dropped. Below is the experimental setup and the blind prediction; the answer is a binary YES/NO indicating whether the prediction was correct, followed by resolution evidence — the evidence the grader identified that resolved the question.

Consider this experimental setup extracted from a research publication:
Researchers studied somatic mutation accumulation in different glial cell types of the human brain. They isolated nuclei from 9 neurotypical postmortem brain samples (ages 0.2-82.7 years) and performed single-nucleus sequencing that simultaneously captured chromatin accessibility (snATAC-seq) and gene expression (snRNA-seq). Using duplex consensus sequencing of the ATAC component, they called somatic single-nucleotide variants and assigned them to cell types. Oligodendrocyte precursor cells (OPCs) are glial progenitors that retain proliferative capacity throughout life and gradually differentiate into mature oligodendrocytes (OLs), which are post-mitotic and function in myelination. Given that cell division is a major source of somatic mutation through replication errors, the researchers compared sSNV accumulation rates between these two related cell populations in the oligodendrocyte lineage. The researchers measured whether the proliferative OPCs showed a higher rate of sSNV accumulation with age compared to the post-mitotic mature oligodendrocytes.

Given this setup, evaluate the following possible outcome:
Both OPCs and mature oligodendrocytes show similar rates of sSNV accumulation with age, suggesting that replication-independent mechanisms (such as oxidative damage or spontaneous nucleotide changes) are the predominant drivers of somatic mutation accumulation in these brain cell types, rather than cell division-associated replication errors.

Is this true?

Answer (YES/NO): YES